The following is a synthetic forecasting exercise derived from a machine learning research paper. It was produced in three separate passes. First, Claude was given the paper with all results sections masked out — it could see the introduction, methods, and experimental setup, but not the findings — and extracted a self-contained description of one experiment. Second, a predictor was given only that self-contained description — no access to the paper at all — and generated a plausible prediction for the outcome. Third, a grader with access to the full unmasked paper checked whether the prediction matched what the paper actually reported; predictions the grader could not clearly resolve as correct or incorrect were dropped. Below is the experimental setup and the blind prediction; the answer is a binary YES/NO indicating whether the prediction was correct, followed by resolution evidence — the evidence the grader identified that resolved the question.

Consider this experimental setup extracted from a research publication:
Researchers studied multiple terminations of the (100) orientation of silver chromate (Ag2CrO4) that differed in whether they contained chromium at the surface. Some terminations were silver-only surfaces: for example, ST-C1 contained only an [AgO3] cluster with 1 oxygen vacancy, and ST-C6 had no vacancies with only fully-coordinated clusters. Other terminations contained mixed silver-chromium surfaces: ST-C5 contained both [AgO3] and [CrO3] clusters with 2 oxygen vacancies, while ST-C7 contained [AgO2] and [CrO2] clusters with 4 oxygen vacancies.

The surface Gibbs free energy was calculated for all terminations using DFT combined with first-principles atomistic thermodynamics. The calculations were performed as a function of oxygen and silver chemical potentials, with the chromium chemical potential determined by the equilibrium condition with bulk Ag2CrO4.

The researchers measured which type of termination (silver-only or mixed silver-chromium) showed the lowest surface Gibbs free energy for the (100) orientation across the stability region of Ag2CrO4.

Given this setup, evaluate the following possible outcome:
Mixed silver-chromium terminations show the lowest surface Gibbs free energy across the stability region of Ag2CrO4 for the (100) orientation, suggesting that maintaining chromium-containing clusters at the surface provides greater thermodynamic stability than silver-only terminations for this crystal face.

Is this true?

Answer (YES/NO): YES